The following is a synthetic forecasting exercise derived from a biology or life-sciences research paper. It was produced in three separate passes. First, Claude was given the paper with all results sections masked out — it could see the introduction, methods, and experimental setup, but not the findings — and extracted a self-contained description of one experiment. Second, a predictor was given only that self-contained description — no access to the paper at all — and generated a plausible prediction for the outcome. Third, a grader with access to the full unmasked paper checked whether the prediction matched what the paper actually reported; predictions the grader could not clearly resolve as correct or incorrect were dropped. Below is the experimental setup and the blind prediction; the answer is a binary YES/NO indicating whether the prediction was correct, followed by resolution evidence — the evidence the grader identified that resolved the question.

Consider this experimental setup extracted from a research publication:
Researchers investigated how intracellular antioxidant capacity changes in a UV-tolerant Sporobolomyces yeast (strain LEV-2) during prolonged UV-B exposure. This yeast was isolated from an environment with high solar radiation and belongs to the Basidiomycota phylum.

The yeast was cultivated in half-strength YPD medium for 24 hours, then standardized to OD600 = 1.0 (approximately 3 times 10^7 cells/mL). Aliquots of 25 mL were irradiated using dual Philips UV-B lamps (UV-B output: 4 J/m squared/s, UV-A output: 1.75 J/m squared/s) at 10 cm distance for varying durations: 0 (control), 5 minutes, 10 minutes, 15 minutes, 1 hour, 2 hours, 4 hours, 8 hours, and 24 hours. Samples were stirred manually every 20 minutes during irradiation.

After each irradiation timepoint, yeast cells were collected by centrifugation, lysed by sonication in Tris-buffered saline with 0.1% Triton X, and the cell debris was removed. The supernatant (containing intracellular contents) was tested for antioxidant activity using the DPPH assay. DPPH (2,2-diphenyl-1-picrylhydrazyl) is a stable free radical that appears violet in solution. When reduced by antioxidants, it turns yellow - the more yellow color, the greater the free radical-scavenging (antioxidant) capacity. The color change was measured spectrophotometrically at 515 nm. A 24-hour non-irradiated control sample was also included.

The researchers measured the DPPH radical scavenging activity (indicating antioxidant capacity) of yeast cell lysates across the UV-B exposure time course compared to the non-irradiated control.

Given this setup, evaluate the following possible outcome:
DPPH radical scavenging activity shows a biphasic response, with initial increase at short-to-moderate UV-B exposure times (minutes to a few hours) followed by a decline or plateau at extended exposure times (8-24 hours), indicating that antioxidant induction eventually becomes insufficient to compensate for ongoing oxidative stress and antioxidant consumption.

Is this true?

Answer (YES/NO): NO